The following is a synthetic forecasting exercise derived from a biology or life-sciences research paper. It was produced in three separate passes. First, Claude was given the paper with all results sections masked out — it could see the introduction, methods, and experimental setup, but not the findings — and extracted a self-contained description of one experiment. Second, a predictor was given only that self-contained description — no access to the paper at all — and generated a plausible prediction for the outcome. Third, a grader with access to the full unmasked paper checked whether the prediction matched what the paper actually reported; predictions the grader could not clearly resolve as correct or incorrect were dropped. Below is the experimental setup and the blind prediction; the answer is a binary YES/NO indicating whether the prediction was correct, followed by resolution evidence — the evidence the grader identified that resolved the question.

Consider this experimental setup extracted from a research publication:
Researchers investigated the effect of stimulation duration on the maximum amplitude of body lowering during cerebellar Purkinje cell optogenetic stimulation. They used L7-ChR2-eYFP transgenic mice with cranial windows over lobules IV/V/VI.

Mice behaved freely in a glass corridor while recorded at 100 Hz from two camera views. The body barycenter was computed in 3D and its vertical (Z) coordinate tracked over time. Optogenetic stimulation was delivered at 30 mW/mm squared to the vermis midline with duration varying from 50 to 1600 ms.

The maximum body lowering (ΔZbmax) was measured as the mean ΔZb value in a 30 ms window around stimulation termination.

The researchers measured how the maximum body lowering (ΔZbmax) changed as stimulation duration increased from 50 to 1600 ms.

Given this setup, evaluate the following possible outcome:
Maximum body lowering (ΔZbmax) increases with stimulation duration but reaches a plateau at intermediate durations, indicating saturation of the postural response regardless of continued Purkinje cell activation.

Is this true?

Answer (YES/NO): YES